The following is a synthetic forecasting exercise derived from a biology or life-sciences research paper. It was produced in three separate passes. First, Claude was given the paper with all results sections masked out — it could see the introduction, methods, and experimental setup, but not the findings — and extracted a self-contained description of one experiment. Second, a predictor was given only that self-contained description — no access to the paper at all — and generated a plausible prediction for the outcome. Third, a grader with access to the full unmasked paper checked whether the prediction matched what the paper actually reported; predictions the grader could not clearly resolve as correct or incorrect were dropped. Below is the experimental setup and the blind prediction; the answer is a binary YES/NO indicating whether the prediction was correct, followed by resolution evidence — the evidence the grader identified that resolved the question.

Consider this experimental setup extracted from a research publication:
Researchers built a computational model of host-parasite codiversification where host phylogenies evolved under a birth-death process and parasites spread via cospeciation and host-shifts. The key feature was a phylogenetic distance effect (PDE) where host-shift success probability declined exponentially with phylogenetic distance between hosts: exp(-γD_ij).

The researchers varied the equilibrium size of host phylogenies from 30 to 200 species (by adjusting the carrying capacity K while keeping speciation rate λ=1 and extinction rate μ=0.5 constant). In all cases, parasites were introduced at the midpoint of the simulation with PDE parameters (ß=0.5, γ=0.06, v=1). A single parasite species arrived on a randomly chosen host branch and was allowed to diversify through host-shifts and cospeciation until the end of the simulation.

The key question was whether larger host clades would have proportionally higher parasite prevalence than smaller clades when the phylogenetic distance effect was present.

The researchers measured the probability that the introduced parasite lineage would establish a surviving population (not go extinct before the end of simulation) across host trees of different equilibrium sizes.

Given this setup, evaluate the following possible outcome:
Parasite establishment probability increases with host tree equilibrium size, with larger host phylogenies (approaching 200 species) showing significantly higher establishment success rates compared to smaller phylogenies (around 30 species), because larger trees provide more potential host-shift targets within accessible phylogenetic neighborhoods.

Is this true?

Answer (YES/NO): NO